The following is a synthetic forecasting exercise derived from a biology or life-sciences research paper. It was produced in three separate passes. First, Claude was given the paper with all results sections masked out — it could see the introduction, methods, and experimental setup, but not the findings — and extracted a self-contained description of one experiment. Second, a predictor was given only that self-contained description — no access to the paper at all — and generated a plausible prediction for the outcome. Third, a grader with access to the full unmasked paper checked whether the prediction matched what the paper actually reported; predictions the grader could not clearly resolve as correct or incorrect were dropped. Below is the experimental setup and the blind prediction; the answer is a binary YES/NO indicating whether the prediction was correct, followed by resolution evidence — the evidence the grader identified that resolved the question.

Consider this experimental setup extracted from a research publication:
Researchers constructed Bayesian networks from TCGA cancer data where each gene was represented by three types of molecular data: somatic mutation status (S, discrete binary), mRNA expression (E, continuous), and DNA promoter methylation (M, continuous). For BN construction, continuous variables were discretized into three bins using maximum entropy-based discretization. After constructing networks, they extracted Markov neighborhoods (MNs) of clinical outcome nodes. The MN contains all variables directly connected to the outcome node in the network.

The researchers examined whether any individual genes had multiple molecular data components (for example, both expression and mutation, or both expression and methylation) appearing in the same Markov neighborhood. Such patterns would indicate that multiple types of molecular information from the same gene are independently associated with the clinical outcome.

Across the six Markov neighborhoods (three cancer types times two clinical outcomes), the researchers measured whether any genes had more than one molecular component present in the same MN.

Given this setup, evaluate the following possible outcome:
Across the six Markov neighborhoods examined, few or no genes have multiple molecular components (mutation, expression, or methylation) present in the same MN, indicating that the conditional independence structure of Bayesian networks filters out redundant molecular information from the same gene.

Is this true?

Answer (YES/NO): YES